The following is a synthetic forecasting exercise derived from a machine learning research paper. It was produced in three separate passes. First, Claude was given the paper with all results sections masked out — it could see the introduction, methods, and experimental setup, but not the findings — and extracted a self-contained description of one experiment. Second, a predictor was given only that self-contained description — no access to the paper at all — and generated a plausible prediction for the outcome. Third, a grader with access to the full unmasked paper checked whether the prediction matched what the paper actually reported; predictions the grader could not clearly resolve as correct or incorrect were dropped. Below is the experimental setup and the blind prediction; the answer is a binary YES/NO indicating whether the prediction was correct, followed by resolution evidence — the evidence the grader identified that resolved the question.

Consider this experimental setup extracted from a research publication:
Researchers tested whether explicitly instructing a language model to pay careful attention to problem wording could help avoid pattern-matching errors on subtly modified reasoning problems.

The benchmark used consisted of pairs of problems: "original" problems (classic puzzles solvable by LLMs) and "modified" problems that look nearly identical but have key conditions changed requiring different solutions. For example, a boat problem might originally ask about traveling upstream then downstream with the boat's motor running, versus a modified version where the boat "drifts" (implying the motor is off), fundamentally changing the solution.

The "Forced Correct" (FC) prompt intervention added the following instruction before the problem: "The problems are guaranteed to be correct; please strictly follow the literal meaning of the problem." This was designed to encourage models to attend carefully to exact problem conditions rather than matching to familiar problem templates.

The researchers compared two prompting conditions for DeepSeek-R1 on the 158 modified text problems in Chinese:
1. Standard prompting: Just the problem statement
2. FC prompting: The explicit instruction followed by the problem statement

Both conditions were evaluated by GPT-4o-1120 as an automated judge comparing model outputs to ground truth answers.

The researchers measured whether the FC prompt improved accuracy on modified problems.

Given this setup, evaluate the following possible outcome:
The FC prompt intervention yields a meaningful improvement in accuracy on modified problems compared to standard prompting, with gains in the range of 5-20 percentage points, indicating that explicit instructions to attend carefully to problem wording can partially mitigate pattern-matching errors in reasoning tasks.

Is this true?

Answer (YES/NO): NO